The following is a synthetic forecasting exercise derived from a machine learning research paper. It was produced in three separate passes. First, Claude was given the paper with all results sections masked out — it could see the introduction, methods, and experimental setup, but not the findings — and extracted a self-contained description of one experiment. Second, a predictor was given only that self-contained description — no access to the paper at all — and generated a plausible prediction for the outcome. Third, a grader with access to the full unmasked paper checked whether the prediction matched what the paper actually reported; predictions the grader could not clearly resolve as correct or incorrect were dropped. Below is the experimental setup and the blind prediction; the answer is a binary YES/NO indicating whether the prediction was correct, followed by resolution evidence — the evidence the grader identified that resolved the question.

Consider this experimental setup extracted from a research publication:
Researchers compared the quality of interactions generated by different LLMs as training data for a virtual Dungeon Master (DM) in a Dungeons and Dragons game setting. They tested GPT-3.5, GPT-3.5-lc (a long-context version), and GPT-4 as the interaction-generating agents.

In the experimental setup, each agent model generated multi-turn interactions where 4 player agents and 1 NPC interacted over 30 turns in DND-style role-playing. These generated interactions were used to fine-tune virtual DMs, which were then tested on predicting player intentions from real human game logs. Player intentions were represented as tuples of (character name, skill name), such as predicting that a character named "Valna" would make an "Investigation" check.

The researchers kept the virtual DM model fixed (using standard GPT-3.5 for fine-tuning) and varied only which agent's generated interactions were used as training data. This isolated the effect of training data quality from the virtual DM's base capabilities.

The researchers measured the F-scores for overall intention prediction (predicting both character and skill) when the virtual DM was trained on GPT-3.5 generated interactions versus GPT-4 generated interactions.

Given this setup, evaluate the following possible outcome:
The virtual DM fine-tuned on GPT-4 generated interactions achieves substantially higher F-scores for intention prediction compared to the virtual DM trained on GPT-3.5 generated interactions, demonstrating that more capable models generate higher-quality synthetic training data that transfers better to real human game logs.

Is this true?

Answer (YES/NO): YES